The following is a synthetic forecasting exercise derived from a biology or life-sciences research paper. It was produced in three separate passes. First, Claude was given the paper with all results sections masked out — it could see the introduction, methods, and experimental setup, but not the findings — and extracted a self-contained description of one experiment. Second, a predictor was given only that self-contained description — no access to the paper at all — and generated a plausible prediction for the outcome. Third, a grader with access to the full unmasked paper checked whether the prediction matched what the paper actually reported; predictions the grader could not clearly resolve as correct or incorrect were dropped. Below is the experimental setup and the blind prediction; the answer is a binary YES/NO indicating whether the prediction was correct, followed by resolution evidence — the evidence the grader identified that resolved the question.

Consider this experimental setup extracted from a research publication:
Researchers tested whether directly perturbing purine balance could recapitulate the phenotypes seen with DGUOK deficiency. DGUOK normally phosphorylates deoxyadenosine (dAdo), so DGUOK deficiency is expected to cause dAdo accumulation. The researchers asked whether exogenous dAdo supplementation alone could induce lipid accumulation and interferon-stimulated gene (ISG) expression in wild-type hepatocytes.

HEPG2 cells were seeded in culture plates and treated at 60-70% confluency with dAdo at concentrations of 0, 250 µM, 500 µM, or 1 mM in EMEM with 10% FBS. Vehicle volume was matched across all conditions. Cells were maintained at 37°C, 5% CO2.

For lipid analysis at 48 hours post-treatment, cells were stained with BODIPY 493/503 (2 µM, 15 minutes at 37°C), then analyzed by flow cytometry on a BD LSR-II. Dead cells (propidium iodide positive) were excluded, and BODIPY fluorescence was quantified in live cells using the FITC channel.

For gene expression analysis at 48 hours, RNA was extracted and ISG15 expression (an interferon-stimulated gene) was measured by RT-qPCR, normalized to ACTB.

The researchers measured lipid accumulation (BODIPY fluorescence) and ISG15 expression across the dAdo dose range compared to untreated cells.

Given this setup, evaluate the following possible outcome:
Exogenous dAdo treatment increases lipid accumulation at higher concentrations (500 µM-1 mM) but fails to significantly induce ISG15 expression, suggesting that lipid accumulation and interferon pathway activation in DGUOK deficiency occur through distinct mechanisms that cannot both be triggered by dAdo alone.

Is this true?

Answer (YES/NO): NO